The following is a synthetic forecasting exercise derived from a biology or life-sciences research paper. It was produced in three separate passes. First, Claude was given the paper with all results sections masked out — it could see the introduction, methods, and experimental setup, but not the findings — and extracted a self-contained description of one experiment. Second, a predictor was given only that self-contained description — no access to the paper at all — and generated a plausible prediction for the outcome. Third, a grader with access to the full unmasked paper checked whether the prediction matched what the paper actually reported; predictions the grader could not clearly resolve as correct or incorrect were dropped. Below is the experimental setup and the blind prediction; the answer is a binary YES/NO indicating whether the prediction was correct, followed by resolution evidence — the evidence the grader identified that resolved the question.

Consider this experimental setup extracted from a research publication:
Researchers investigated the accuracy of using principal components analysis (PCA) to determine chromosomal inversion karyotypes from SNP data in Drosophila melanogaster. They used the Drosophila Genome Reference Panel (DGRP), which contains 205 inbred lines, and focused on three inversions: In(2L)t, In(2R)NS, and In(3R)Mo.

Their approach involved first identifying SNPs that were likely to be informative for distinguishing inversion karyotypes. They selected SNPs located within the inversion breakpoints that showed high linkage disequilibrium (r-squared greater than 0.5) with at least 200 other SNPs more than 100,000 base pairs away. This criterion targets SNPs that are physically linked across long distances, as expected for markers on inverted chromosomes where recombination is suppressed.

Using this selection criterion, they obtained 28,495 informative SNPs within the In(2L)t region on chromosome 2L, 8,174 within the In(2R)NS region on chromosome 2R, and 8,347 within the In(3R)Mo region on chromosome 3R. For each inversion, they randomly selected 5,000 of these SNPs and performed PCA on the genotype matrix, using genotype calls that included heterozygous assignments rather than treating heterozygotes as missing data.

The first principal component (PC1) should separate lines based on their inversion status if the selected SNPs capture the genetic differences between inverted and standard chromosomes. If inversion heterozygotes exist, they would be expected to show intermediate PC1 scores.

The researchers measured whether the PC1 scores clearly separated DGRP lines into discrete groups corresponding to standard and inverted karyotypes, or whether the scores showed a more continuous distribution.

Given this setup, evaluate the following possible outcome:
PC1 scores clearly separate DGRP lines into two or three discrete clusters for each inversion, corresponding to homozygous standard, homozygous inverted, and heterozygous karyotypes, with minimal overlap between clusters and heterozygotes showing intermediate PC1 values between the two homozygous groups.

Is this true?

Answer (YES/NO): YES